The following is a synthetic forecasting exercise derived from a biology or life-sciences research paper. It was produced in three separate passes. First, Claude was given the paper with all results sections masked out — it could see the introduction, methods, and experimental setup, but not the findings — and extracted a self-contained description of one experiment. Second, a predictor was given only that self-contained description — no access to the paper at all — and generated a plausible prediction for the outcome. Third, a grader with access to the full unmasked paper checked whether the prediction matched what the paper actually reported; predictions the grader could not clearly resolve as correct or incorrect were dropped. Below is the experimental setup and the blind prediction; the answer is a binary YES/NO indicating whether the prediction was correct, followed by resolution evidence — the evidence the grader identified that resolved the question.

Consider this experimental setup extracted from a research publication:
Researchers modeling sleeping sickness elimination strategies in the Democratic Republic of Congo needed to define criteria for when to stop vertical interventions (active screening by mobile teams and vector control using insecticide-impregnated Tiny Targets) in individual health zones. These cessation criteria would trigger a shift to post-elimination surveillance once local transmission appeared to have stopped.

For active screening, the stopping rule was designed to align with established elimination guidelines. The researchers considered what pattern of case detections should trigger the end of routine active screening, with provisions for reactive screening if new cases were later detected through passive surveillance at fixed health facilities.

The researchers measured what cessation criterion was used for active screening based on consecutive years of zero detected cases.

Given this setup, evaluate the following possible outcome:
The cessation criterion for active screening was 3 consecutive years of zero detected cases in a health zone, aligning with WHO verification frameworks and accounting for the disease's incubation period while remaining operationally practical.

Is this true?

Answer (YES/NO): NO